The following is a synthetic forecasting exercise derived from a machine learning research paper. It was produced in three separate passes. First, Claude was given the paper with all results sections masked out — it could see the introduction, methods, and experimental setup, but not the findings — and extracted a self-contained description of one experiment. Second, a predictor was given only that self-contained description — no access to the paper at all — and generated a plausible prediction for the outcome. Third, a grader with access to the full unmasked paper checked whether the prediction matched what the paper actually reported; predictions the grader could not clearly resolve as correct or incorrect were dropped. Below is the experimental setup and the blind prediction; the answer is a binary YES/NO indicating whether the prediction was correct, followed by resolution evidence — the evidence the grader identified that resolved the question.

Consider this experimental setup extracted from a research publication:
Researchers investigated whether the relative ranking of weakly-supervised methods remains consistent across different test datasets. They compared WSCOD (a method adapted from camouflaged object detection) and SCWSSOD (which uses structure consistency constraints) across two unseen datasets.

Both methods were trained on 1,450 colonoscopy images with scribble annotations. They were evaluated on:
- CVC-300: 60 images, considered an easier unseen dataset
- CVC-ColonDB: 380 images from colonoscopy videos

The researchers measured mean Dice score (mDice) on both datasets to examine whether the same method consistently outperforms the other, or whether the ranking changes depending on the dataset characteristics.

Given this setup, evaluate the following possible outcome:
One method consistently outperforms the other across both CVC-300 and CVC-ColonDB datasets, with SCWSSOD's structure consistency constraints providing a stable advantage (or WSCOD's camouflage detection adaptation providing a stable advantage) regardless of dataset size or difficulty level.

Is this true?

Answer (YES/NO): YES